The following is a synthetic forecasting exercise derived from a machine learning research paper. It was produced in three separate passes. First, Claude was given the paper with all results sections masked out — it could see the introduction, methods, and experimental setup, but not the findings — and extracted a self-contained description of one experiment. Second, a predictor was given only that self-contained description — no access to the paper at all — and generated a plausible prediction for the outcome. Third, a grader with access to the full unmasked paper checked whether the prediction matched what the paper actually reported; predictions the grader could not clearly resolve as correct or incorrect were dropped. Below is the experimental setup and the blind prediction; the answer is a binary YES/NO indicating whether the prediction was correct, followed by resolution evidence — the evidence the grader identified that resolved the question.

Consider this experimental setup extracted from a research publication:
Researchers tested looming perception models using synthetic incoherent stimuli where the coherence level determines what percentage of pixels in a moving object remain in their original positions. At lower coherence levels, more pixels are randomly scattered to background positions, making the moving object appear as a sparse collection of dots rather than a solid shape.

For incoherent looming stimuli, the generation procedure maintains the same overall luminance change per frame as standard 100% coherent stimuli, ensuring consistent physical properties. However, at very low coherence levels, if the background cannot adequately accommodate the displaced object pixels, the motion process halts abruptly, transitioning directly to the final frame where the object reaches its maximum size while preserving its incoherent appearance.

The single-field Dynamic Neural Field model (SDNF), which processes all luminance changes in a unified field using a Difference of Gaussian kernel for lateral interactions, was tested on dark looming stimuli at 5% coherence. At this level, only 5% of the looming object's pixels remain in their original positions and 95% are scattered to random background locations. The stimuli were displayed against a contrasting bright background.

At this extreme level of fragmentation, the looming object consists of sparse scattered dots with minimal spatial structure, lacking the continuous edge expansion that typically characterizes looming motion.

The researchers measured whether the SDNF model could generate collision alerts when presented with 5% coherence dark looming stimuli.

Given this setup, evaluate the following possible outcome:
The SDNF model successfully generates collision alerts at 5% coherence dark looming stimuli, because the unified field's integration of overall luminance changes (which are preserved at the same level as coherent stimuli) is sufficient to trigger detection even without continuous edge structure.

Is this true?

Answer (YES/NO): NO